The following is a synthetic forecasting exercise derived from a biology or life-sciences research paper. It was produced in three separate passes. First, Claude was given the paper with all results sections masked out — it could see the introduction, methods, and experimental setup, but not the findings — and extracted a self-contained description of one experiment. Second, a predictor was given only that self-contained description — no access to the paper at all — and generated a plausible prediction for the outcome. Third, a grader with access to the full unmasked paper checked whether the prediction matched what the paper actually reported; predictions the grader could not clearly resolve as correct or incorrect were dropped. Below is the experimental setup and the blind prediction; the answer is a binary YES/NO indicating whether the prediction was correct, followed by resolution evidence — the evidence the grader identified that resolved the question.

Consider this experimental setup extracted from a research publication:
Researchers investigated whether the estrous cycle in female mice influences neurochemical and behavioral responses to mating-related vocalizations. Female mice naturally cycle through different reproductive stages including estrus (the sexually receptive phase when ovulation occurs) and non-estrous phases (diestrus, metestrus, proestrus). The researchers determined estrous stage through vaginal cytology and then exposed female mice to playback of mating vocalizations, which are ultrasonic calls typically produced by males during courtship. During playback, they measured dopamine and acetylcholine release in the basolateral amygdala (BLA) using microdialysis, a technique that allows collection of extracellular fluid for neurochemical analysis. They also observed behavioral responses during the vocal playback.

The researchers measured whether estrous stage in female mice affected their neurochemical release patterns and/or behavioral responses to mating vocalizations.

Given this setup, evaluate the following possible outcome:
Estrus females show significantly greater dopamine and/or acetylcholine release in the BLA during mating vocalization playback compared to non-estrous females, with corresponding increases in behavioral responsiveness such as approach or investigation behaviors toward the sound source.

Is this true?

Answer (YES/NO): NO